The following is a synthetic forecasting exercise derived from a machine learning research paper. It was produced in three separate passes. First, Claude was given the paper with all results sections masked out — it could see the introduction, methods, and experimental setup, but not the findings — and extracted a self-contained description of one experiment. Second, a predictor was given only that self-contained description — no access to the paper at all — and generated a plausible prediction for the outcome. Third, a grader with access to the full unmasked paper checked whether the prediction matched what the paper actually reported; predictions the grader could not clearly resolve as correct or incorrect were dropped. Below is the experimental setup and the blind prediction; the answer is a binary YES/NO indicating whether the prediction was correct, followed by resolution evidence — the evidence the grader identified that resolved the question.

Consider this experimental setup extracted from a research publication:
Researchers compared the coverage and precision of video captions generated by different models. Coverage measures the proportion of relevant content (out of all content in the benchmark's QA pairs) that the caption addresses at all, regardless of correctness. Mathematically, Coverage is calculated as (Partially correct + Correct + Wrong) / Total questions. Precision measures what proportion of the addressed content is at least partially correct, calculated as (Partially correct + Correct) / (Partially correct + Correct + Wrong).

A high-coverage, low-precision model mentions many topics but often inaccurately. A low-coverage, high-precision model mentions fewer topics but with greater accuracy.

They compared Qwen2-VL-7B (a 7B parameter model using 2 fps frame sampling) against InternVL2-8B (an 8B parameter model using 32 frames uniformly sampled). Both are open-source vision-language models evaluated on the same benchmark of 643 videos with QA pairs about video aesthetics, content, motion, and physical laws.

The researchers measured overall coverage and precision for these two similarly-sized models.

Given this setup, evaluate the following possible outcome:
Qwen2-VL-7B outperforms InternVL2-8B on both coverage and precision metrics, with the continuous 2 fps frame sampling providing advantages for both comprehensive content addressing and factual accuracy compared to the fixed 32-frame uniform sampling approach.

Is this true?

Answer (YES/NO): NO